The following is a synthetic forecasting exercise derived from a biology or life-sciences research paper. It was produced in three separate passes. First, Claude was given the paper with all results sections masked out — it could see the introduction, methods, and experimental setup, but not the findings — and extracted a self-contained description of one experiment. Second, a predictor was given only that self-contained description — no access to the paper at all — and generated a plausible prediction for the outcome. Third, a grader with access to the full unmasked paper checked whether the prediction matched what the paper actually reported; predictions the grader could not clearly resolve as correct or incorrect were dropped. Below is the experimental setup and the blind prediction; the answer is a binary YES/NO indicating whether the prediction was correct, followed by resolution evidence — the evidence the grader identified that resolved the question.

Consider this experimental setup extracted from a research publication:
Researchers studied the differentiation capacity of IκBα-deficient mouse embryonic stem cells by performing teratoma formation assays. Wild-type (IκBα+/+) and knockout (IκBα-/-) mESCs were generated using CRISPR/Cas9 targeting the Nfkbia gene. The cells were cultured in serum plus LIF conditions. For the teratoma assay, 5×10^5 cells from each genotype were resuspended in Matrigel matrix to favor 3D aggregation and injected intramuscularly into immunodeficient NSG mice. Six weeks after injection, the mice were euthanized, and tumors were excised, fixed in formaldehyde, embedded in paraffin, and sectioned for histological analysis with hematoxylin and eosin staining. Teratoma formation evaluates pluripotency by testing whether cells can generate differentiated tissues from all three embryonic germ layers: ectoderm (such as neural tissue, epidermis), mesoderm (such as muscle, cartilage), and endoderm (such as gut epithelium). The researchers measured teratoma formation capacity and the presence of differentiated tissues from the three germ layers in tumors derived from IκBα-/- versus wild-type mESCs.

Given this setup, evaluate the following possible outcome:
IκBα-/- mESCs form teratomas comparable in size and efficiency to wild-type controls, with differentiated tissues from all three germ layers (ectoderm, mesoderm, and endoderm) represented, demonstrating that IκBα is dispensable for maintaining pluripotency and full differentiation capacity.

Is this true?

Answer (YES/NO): NO